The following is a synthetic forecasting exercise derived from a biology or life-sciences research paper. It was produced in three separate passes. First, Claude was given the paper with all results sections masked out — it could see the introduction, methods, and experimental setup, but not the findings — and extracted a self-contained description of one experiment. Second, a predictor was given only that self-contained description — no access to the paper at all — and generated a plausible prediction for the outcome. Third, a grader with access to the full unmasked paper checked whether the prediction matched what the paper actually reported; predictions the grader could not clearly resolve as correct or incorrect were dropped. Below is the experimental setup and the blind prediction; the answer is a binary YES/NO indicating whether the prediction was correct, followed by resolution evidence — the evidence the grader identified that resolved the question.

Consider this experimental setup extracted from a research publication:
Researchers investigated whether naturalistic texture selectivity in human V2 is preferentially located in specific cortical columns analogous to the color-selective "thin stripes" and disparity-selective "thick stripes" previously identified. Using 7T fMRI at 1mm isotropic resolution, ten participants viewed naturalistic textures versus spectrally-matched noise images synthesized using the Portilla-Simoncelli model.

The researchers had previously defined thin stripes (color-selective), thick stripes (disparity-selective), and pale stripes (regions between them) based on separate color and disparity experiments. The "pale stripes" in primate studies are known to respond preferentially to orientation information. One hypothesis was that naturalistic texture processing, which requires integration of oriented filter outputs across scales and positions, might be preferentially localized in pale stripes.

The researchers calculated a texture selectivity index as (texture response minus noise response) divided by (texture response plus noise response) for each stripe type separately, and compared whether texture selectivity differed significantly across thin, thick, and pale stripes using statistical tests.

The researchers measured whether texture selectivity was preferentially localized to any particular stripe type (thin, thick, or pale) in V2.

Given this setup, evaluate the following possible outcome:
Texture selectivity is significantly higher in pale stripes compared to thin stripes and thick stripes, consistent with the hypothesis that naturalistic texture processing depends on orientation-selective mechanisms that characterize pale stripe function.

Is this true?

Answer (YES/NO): NO